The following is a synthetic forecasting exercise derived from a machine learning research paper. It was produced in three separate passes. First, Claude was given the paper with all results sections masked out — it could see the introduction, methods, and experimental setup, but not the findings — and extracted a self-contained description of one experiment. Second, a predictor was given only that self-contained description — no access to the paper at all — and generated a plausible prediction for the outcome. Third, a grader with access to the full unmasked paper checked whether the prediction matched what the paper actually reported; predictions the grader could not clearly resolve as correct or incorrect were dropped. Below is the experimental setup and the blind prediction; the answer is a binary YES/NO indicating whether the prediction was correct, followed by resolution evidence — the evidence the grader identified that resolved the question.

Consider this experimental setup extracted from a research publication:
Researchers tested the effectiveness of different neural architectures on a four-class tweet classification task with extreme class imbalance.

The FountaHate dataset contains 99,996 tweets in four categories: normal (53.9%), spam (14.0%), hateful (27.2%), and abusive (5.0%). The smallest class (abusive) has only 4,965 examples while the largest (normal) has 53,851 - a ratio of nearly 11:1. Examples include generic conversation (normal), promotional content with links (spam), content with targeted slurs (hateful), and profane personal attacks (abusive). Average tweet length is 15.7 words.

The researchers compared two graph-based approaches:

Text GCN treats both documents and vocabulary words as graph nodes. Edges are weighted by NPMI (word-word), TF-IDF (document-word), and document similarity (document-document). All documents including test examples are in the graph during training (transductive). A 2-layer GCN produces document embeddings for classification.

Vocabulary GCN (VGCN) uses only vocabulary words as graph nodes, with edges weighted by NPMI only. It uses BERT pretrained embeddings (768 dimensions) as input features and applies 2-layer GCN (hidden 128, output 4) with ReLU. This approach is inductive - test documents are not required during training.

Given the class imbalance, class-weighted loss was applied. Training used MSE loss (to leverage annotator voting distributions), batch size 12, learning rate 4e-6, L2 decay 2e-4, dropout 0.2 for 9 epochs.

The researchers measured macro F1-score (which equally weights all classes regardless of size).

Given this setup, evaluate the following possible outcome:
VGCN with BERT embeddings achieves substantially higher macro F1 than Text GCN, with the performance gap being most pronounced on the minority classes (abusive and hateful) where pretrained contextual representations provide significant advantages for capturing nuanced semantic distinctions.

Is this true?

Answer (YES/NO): NO